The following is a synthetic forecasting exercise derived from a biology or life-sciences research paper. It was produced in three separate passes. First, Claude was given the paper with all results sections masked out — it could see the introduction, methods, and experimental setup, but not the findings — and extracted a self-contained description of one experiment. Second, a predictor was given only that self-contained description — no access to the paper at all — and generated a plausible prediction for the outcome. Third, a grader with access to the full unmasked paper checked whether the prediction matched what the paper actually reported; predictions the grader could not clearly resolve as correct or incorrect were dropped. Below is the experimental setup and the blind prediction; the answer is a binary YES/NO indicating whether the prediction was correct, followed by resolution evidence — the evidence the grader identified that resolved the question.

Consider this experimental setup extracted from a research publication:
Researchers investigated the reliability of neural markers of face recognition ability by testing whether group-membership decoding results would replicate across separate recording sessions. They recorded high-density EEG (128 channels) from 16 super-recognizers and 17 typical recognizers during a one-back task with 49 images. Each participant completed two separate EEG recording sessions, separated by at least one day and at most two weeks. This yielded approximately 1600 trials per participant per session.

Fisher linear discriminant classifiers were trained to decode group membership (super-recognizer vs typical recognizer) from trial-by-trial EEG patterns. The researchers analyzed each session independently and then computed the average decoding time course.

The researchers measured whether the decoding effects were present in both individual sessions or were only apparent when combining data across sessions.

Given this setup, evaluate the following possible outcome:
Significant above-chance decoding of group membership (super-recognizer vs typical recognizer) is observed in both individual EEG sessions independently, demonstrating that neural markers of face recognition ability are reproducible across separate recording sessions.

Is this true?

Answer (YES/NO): YES